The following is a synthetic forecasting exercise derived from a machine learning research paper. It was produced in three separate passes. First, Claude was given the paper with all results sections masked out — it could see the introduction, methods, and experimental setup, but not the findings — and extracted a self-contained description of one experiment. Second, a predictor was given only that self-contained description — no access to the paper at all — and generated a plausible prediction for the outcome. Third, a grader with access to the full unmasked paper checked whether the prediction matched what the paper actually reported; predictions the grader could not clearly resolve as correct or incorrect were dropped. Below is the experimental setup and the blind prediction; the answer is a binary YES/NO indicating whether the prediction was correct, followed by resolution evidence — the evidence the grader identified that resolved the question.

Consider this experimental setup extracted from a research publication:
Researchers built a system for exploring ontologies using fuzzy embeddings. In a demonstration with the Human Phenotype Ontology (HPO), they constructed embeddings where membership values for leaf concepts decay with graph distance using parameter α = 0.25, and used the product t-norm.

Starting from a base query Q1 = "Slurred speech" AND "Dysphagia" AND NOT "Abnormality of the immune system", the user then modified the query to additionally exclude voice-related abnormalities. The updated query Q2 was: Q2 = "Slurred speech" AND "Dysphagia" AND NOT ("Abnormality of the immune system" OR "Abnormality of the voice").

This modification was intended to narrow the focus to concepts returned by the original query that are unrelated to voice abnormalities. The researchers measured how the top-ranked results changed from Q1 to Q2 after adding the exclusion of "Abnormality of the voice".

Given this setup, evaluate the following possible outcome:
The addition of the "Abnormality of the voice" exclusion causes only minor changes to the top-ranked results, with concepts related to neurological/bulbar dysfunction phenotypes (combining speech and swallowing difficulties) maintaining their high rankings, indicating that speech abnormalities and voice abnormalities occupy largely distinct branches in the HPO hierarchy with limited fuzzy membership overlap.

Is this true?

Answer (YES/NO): NO